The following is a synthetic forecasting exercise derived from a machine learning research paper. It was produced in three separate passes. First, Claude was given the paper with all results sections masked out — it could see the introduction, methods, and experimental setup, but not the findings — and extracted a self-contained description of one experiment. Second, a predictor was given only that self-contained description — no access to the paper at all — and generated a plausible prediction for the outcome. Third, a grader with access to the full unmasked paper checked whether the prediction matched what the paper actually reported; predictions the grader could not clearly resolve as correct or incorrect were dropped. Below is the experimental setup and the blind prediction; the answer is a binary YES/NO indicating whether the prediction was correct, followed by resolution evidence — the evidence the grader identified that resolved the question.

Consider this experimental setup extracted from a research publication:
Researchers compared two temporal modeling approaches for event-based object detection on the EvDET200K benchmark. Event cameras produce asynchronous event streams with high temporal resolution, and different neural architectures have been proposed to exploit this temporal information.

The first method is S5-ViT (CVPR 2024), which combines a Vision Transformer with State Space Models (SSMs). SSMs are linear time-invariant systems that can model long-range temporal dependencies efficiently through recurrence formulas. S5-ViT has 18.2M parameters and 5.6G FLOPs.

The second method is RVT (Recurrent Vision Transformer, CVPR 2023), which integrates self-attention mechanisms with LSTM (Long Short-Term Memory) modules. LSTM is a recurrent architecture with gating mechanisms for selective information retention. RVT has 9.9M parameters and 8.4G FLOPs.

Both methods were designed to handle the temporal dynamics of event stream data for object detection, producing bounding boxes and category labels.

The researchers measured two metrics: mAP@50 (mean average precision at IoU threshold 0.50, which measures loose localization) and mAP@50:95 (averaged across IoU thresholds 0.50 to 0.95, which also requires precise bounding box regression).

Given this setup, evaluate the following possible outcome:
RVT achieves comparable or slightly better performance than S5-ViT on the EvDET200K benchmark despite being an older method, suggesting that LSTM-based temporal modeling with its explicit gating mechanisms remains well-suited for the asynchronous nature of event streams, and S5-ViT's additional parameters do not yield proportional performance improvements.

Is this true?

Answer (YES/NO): NO